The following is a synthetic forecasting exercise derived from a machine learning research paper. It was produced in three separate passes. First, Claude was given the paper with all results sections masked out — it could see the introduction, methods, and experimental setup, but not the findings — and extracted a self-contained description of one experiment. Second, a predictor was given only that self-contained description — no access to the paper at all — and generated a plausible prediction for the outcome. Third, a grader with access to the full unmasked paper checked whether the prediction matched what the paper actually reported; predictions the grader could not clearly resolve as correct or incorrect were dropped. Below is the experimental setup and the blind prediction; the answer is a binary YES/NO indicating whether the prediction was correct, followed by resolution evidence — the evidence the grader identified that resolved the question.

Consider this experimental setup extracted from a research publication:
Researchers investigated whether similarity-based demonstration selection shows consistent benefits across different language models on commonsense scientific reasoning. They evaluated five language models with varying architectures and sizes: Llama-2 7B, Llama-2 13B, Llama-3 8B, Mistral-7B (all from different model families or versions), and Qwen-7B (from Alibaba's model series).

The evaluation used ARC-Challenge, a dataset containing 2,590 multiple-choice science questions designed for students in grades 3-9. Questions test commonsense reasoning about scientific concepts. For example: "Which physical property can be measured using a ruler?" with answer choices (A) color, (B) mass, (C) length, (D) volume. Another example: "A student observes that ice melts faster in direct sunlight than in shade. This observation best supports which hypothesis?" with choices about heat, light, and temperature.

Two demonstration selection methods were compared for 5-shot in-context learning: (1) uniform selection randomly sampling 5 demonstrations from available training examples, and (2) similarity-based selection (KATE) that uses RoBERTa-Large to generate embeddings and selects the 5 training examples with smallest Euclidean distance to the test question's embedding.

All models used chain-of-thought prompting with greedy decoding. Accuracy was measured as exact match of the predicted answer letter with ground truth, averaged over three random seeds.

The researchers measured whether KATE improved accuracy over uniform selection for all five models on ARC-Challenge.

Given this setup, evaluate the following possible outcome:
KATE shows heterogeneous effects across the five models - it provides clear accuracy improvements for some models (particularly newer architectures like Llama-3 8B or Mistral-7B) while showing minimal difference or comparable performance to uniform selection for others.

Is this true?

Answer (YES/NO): NO